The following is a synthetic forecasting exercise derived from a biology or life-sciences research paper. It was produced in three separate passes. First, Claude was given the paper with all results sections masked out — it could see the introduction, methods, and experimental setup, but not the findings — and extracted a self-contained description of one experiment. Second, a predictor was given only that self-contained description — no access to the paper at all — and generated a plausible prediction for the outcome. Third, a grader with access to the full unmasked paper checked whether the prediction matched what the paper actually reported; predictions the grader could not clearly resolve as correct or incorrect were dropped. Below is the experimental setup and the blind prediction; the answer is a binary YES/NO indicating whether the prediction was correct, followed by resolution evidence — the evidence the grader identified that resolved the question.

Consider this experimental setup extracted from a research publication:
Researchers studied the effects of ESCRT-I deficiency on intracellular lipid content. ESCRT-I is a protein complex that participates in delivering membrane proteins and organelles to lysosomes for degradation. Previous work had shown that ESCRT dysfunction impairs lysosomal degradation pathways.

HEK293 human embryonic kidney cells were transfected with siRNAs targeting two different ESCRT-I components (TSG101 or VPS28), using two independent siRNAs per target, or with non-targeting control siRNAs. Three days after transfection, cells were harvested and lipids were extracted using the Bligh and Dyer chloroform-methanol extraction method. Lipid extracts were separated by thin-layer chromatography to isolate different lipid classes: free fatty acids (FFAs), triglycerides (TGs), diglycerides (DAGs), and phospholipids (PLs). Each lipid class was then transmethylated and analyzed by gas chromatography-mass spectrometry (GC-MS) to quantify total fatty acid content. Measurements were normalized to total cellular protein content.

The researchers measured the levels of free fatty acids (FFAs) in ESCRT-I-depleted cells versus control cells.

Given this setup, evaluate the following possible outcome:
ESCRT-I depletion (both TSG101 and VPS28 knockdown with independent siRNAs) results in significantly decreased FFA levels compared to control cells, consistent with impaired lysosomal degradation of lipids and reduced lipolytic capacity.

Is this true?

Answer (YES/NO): NO